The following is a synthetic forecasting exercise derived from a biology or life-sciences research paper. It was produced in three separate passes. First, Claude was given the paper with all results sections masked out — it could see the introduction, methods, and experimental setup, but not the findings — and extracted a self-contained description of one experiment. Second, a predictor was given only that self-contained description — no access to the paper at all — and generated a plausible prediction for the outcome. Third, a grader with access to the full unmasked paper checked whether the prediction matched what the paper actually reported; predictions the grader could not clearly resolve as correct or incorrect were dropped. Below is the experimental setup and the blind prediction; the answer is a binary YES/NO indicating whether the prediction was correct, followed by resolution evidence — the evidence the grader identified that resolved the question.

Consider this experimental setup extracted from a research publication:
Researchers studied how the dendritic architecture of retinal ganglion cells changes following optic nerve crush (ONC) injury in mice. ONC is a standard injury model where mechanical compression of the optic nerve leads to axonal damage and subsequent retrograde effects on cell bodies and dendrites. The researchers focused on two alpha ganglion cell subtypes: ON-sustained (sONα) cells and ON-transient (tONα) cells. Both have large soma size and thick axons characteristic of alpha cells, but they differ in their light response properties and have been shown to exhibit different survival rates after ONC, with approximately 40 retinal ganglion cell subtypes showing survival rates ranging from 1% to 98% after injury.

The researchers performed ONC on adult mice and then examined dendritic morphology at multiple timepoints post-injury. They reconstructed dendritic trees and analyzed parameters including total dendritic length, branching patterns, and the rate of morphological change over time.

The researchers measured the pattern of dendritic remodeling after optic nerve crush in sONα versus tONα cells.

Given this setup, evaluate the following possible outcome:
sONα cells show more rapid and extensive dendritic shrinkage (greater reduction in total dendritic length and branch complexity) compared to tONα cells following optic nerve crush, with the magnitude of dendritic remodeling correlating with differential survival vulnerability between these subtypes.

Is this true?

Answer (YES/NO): NO